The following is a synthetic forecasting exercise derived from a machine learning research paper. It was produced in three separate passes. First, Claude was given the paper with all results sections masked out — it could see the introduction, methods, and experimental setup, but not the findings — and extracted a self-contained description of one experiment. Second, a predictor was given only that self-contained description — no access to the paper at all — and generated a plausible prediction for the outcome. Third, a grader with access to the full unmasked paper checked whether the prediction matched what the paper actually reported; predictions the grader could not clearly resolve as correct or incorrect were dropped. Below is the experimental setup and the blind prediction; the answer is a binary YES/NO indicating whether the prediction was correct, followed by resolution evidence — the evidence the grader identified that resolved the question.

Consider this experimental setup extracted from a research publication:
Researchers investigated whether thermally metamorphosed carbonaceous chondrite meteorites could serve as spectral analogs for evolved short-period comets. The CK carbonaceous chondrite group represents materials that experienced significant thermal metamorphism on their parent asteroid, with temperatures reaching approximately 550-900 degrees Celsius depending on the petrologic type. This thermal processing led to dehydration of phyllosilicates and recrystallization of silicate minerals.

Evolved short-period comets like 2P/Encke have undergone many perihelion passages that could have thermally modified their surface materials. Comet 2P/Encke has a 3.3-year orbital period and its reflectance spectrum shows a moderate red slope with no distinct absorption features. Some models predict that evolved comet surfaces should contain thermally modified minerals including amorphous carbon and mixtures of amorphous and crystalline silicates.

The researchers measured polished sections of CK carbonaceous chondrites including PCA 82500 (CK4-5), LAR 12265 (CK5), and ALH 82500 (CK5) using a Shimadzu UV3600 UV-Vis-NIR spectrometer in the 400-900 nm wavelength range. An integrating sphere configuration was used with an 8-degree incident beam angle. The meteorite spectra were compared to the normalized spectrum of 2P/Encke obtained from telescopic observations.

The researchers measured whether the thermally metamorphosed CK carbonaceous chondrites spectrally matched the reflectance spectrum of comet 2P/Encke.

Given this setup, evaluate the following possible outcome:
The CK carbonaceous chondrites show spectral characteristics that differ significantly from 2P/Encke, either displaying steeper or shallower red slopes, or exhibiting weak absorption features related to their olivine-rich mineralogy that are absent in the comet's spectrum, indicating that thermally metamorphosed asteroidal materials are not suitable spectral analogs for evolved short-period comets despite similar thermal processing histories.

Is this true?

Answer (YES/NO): YES